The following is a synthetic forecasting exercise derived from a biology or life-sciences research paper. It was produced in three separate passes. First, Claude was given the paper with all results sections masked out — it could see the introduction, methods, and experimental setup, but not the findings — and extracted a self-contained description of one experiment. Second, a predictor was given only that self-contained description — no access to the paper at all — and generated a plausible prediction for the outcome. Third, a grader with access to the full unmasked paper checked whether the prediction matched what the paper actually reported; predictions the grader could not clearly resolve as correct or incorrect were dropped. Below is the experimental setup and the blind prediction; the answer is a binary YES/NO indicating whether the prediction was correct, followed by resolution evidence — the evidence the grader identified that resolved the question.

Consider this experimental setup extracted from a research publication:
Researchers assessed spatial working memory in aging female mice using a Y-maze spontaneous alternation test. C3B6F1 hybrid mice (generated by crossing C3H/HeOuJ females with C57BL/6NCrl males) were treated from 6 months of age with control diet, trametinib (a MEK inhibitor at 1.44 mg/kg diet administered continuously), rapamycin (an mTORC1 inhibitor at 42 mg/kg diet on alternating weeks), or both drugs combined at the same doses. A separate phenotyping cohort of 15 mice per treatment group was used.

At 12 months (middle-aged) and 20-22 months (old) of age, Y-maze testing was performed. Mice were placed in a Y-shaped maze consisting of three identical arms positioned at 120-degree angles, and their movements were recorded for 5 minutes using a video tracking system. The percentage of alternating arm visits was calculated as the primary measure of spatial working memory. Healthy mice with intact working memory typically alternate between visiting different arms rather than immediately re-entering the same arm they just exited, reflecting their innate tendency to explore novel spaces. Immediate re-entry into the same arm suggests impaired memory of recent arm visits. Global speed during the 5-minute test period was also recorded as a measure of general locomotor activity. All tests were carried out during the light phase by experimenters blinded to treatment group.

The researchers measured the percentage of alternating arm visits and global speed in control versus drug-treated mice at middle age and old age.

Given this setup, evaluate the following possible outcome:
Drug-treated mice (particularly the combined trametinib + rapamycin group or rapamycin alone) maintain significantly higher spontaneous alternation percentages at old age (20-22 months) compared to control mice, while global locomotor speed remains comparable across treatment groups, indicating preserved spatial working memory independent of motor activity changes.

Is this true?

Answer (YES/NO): NO